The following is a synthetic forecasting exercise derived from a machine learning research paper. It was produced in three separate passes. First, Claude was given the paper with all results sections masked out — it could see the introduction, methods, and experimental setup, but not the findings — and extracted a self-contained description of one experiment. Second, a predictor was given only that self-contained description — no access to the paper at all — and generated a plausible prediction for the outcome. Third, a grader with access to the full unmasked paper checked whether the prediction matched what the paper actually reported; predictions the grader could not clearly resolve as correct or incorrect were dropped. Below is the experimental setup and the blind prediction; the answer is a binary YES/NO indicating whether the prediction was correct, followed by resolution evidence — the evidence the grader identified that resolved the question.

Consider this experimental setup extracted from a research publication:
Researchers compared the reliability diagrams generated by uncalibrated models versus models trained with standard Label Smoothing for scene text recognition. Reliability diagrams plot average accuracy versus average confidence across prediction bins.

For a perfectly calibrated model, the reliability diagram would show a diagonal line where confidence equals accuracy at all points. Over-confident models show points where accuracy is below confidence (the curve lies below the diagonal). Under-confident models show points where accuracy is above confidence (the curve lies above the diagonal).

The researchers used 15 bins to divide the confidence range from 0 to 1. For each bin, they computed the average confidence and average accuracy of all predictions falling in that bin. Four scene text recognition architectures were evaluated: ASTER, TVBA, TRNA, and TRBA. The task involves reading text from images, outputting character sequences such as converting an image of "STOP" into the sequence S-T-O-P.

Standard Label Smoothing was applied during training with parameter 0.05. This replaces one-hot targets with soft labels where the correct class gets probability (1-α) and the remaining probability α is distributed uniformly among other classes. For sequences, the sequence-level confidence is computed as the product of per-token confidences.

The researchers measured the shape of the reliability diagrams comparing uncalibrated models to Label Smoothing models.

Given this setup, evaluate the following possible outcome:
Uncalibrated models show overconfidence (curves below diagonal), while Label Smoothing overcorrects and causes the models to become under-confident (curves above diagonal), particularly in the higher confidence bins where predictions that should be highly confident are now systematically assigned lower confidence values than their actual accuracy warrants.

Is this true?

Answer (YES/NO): YES